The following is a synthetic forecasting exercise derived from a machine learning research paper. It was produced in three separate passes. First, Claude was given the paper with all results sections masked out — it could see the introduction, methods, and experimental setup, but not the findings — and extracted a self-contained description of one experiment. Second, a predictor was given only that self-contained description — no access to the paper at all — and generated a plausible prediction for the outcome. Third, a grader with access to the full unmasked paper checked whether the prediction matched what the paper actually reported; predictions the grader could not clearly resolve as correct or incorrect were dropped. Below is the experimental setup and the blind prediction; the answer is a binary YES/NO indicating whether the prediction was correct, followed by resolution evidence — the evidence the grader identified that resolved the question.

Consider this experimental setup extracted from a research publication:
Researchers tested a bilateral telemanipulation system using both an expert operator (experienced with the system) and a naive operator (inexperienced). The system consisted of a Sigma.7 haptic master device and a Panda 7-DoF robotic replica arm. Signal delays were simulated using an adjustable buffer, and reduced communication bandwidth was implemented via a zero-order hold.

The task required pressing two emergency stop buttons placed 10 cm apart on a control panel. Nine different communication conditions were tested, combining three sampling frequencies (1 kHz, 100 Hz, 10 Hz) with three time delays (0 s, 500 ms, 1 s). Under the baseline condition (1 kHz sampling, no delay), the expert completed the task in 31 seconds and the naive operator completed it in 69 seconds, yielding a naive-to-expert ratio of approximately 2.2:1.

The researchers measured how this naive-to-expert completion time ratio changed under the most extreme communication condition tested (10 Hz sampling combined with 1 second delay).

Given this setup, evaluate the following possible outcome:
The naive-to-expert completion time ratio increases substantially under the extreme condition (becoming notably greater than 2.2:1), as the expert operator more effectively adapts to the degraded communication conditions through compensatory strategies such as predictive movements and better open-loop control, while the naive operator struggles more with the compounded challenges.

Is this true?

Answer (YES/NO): YES